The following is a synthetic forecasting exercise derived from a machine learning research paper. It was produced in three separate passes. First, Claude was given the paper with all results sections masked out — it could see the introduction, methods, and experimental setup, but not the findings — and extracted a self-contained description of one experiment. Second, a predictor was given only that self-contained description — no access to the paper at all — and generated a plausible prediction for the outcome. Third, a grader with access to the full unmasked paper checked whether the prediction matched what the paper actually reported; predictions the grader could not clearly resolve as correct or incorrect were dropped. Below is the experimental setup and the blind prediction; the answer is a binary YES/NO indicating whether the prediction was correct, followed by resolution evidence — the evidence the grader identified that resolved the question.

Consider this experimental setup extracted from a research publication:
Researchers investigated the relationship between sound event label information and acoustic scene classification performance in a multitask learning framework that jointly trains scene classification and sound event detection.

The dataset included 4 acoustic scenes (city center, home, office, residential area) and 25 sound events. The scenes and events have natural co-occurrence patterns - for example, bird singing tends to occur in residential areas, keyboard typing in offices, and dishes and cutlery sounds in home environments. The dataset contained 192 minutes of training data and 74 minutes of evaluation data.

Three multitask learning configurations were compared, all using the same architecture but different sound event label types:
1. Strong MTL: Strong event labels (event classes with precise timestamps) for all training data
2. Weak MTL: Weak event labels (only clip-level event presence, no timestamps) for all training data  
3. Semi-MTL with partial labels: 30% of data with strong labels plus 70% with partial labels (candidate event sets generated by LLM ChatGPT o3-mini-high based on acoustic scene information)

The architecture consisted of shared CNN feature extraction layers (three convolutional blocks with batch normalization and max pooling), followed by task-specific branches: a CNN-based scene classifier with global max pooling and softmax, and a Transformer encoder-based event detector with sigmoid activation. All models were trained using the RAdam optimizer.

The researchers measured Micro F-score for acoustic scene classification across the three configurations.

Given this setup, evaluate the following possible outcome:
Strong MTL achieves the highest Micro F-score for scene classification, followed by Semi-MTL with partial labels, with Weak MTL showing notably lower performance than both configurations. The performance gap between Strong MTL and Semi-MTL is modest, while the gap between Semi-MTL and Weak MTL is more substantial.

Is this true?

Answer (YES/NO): NO